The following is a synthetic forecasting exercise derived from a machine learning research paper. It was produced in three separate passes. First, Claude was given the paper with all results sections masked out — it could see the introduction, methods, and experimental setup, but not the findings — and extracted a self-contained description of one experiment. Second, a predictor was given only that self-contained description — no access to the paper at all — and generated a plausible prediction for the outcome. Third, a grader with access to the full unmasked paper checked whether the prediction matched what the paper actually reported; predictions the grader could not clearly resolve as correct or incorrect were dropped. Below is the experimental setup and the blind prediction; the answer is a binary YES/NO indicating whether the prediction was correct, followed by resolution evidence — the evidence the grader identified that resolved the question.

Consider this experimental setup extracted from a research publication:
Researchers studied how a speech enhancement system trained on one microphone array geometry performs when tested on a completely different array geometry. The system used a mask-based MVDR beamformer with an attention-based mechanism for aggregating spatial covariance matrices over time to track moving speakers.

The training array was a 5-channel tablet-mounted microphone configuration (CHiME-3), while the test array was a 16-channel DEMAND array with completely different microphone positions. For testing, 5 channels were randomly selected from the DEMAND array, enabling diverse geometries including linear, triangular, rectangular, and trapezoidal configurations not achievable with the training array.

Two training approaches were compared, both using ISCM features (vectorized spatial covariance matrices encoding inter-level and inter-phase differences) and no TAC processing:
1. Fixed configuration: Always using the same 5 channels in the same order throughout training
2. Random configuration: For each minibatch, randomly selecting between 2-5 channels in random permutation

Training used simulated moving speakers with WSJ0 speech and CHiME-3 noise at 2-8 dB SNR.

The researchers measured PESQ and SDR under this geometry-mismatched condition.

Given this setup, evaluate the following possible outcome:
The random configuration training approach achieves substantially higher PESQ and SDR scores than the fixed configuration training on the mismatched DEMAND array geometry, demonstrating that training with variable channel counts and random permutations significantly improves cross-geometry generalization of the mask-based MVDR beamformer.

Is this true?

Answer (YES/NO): NO